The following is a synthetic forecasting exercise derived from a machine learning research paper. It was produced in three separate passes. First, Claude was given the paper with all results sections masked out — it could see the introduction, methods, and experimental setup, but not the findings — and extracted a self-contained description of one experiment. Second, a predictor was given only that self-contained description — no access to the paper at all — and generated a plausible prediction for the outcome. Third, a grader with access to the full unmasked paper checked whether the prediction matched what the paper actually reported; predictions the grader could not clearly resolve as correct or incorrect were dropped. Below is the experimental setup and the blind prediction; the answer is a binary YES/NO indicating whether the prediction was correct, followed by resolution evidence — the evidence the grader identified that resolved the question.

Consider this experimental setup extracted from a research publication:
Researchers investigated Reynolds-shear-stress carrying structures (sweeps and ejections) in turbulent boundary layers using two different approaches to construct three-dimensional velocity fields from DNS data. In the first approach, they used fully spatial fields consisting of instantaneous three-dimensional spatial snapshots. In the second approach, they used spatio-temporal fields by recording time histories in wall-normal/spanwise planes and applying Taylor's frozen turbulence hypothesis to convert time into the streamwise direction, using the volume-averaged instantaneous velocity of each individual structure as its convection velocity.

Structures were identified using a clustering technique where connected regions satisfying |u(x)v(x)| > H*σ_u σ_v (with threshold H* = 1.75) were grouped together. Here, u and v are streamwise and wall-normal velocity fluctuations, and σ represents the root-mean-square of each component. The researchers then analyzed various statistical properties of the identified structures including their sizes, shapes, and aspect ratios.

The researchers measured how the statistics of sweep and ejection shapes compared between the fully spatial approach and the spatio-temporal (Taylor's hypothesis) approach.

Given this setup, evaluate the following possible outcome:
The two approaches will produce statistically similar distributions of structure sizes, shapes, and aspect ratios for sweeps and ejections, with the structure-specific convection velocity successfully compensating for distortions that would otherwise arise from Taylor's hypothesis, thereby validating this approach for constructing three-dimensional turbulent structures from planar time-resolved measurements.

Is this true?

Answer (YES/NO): NO